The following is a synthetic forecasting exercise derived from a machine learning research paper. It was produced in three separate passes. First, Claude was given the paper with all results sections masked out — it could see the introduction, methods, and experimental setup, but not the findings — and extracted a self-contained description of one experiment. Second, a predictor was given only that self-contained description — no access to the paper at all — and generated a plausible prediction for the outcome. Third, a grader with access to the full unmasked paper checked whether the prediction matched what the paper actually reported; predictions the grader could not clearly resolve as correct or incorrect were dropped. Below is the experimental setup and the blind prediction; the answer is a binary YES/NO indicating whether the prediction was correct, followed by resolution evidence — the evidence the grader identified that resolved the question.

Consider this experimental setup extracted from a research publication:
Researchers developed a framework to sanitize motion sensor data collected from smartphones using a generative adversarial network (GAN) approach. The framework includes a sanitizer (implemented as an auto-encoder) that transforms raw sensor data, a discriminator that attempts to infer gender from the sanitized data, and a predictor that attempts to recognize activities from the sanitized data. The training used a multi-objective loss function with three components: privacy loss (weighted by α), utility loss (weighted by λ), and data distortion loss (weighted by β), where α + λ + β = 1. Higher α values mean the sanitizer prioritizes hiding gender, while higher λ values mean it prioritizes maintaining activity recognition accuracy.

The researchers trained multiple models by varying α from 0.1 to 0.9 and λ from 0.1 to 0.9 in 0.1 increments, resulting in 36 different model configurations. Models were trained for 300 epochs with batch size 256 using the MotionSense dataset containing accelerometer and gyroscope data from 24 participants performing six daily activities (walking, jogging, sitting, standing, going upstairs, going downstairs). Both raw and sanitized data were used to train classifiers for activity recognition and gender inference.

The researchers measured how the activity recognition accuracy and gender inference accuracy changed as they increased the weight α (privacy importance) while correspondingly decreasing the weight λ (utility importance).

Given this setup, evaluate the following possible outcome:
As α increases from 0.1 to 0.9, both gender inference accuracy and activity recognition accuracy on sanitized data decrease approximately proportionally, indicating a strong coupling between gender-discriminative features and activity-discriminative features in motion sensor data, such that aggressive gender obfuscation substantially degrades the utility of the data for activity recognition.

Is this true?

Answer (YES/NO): NO